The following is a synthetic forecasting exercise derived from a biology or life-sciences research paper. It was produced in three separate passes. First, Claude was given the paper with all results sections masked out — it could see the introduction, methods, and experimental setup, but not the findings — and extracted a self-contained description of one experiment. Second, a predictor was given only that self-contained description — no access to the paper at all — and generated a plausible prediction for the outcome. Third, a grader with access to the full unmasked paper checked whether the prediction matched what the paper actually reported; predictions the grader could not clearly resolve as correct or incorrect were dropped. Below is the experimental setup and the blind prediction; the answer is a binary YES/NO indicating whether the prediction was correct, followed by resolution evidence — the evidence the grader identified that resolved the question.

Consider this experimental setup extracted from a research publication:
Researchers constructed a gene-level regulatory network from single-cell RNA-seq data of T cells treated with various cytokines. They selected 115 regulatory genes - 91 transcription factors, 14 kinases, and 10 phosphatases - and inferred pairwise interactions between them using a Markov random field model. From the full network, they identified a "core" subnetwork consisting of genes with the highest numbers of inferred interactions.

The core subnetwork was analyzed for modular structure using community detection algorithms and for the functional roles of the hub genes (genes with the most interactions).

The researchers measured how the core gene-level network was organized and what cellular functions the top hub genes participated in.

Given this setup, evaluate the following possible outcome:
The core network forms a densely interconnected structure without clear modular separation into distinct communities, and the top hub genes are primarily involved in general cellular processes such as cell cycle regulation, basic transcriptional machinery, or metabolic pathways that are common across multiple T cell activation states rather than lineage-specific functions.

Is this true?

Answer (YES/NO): NO